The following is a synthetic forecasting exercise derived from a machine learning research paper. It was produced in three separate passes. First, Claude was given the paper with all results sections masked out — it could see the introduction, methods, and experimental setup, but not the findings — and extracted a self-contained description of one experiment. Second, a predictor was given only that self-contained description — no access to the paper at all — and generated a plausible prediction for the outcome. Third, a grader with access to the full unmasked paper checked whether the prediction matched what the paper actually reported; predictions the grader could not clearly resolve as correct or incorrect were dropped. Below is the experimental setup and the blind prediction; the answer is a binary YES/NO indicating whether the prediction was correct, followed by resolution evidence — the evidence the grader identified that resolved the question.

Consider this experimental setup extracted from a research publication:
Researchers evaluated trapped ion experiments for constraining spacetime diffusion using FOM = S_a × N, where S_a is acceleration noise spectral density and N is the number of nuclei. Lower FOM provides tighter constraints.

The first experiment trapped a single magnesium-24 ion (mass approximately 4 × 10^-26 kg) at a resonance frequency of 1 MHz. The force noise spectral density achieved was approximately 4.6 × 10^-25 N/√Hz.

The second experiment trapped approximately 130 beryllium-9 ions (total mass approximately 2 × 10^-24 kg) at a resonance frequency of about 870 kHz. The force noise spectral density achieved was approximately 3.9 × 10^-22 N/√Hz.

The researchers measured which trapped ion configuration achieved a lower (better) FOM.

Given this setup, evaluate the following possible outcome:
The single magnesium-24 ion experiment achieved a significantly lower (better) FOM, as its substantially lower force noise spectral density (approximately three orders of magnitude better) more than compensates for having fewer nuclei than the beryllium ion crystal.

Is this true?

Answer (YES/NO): YES